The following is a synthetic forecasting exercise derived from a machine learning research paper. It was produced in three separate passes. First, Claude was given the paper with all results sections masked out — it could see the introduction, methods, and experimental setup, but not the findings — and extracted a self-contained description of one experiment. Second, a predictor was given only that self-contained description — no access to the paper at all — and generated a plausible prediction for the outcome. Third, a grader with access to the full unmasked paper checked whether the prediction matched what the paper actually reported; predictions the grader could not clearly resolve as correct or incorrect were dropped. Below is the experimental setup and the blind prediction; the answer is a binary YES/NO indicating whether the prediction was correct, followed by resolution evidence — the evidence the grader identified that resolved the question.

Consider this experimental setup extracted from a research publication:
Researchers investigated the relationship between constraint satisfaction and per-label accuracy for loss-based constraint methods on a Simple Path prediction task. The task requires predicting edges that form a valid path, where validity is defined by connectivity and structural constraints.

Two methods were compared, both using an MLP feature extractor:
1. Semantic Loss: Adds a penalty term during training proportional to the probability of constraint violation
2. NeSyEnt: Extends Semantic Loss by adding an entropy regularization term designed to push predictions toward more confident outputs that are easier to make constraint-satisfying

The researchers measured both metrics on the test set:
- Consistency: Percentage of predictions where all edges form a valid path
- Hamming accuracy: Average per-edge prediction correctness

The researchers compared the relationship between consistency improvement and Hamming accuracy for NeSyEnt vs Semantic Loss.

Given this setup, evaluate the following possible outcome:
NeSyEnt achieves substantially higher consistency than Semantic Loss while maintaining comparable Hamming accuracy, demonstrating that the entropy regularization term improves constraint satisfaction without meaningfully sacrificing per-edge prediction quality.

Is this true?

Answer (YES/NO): YES